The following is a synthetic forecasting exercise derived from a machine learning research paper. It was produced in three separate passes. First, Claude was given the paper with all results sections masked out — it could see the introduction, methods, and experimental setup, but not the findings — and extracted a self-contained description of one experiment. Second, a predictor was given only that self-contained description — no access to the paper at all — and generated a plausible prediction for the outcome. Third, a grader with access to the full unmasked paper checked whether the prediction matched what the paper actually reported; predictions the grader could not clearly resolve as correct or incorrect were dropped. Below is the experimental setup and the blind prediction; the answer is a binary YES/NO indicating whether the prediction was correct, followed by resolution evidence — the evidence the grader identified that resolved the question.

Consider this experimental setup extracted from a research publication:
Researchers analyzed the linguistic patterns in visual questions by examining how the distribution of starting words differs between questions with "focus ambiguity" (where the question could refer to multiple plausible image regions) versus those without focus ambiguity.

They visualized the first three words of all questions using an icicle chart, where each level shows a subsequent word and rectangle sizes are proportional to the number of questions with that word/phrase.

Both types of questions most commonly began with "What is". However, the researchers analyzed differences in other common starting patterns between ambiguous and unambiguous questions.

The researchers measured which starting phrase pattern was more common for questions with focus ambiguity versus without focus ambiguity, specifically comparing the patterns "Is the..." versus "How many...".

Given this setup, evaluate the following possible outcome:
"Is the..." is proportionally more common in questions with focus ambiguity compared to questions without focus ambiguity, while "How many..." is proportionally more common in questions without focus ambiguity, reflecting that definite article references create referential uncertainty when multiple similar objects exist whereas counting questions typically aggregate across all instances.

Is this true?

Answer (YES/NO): YES